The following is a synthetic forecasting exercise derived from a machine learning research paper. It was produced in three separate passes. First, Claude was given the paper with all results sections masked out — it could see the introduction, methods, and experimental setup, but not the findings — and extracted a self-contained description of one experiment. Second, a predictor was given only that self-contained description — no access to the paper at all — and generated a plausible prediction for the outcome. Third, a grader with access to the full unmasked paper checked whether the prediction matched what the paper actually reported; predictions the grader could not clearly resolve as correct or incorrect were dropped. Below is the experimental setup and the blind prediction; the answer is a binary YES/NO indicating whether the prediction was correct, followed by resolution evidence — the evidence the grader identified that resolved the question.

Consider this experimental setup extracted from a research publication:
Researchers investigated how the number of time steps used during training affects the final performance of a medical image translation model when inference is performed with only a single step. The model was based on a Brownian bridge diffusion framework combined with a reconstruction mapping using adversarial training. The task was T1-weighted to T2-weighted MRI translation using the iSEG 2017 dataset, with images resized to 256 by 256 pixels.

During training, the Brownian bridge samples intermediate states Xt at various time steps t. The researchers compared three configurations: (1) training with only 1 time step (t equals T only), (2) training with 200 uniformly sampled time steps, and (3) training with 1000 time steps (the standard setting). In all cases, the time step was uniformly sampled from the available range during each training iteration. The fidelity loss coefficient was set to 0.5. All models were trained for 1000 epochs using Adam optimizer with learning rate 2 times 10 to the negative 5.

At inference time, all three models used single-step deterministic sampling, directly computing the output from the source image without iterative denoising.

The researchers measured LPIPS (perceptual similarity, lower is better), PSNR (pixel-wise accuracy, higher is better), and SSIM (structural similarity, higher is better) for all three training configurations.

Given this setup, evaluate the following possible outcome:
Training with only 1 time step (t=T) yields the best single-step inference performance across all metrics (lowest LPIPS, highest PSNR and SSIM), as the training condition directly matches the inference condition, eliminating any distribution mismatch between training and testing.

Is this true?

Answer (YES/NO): NO